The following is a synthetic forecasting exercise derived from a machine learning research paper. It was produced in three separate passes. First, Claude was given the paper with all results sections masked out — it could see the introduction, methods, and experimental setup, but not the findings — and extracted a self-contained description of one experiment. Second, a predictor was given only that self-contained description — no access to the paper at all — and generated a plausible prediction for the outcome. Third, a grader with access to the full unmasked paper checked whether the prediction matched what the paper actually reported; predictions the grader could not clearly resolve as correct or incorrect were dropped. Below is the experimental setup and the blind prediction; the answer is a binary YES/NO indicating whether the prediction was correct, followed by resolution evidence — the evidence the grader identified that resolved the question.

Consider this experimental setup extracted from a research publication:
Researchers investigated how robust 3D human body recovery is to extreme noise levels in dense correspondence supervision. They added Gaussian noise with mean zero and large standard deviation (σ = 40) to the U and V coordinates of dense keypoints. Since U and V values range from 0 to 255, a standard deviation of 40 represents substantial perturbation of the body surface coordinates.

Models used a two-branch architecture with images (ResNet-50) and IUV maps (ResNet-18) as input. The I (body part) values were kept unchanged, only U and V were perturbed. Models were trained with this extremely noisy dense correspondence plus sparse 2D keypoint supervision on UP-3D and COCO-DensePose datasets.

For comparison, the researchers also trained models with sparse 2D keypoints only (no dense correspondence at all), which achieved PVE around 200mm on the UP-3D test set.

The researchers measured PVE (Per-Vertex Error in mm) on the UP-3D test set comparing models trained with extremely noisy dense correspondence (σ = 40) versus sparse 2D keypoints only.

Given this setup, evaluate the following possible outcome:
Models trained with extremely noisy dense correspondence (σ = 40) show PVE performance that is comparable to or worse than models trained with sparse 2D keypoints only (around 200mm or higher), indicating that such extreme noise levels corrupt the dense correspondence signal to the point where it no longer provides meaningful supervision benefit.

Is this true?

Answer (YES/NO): NO